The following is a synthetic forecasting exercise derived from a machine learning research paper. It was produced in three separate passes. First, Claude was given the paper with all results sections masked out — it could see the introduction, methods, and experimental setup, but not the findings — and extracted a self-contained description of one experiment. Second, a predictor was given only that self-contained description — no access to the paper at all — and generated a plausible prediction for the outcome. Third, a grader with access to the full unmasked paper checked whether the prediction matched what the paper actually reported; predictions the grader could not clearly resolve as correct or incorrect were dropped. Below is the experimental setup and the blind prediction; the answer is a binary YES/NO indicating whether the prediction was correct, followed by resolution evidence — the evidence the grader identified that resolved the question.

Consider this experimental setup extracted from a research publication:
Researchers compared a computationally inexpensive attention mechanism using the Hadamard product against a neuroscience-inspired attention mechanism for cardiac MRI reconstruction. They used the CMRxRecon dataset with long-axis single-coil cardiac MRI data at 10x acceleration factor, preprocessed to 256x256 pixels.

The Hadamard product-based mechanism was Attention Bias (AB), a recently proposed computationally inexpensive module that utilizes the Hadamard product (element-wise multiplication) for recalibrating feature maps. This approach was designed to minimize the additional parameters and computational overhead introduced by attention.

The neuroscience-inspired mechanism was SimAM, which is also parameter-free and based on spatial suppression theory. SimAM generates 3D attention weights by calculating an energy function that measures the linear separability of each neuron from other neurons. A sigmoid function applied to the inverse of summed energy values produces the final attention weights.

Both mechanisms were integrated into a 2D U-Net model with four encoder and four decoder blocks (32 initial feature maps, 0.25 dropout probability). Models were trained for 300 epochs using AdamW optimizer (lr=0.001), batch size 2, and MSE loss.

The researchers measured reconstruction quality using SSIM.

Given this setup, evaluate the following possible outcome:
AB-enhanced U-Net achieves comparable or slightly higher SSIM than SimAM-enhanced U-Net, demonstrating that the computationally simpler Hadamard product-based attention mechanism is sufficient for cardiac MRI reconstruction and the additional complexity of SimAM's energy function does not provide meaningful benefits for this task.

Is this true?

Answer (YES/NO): NO